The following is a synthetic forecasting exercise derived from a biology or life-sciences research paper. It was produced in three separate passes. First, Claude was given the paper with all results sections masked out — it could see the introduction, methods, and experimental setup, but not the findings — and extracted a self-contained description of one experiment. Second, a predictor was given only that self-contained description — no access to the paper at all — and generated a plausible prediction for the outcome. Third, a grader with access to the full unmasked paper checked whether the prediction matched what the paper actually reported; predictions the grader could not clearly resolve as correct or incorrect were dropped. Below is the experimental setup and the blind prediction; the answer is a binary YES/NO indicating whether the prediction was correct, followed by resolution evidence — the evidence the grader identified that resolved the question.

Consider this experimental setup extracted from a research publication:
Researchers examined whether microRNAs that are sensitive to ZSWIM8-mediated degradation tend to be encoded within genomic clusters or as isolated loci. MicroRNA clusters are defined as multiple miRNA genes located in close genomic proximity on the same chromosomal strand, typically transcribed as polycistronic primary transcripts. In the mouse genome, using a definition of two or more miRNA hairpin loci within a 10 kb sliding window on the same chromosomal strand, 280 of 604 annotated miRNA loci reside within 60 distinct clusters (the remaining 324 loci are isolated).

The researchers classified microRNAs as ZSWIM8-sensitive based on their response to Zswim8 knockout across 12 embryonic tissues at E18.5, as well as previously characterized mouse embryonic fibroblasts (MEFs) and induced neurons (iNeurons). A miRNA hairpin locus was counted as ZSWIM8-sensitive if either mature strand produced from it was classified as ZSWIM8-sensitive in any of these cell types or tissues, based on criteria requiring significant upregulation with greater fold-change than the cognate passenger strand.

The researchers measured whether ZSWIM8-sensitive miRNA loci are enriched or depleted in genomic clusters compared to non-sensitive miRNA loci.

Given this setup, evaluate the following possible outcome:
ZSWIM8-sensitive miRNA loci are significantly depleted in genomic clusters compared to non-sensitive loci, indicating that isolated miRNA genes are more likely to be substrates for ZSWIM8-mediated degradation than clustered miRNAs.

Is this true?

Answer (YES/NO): NO